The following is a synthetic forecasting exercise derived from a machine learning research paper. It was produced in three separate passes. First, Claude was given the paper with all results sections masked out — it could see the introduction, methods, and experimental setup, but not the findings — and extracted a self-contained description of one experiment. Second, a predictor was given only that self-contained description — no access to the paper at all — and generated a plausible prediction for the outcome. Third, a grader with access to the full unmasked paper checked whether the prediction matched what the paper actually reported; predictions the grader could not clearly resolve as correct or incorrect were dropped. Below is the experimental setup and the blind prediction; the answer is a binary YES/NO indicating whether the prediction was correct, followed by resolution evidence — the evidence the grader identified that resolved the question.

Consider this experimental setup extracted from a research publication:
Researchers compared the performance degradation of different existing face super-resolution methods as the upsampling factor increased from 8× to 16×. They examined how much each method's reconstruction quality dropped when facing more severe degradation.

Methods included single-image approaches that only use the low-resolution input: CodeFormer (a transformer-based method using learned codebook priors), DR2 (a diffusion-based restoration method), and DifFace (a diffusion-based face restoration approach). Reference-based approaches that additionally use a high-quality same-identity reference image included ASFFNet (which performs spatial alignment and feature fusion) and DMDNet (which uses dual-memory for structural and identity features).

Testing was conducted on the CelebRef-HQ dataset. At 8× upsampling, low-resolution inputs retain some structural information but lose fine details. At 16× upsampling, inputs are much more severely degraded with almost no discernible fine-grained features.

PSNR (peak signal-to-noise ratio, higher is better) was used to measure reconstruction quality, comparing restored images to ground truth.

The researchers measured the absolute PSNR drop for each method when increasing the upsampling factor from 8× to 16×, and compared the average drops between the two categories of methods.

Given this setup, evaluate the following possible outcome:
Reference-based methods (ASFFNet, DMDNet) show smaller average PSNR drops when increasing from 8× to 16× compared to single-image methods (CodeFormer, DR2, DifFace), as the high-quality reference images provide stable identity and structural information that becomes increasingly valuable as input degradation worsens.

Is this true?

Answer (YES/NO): NO